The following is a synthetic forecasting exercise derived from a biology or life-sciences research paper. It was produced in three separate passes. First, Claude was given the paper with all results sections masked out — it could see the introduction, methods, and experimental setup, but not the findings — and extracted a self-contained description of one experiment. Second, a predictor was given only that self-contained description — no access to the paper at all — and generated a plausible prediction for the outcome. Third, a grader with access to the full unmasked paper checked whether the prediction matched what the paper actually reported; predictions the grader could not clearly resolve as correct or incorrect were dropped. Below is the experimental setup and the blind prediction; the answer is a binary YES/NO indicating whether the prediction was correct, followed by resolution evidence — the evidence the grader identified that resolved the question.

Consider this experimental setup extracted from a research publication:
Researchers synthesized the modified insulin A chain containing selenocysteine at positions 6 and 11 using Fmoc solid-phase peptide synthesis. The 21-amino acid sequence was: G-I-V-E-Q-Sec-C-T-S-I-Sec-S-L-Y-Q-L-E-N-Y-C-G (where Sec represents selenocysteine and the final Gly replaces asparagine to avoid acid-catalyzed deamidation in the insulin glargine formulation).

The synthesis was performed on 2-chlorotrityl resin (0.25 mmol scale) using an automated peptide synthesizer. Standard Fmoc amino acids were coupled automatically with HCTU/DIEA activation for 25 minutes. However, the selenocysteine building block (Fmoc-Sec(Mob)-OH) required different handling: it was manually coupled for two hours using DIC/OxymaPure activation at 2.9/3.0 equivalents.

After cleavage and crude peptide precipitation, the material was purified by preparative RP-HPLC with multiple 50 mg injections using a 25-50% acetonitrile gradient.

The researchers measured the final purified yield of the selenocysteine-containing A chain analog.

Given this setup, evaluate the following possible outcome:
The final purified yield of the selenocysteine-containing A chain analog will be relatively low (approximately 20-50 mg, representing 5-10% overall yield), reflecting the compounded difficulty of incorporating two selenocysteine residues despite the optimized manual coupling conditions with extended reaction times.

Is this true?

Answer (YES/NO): NO